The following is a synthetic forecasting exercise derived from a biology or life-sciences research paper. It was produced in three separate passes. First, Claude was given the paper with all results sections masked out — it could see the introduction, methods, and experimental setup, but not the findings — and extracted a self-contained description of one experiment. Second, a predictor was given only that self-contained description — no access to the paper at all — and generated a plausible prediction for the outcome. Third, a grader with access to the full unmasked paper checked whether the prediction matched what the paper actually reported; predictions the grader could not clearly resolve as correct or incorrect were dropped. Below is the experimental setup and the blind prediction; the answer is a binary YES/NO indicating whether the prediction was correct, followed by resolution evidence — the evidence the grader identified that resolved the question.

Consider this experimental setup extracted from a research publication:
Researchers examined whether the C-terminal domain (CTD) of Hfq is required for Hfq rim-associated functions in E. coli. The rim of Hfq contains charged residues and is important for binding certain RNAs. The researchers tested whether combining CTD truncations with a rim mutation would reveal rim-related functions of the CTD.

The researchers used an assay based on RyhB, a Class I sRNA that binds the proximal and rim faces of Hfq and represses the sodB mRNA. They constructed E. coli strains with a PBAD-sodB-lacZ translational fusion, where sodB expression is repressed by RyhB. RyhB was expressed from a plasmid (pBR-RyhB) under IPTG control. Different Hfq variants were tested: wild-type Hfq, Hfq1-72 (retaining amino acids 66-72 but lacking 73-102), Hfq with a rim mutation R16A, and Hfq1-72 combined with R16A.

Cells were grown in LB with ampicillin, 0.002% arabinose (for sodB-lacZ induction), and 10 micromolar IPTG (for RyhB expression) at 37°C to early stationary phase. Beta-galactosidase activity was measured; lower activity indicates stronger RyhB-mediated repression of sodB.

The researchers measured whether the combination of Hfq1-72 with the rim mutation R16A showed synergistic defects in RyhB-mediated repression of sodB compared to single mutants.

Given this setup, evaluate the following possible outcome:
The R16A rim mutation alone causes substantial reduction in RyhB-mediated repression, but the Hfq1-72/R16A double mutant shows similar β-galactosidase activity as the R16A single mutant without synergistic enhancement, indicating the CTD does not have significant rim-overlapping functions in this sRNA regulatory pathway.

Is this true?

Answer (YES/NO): NO